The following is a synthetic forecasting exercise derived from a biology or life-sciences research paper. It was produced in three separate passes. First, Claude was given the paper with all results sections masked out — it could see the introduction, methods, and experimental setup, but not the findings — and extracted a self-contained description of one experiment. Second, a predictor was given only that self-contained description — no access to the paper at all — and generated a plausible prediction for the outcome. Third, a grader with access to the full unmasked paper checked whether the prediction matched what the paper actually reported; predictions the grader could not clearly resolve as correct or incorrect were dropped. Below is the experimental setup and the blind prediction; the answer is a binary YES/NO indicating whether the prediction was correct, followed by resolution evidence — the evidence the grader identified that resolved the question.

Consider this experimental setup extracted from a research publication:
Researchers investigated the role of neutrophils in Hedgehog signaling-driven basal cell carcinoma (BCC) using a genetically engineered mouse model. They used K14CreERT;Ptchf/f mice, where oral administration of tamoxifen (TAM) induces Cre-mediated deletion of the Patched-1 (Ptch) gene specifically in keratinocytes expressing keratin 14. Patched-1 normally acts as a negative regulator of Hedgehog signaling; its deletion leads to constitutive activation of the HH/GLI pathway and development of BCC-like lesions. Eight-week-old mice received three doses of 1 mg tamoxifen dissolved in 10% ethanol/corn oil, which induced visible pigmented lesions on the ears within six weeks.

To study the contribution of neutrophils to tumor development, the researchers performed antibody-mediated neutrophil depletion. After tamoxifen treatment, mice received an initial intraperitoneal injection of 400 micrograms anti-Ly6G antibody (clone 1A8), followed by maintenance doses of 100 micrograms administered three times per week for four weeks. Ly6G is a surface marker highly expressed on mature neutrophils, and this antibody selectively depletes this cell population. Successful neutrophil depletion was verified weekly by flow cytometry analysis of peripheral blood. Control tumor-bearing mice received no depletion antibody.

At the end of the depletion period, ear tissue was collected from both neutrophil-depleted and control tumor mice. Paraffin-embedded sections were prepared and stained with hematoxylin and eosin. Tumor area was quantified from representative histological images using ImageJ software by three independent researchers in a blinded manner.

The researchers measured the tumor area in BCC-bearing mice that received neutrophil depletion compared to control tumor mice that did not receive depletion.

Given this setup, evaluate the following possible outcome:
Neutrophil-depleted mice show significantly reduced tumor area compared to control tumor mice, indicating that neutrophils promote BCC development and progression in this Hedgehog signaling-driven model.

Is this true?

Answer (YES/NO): NO